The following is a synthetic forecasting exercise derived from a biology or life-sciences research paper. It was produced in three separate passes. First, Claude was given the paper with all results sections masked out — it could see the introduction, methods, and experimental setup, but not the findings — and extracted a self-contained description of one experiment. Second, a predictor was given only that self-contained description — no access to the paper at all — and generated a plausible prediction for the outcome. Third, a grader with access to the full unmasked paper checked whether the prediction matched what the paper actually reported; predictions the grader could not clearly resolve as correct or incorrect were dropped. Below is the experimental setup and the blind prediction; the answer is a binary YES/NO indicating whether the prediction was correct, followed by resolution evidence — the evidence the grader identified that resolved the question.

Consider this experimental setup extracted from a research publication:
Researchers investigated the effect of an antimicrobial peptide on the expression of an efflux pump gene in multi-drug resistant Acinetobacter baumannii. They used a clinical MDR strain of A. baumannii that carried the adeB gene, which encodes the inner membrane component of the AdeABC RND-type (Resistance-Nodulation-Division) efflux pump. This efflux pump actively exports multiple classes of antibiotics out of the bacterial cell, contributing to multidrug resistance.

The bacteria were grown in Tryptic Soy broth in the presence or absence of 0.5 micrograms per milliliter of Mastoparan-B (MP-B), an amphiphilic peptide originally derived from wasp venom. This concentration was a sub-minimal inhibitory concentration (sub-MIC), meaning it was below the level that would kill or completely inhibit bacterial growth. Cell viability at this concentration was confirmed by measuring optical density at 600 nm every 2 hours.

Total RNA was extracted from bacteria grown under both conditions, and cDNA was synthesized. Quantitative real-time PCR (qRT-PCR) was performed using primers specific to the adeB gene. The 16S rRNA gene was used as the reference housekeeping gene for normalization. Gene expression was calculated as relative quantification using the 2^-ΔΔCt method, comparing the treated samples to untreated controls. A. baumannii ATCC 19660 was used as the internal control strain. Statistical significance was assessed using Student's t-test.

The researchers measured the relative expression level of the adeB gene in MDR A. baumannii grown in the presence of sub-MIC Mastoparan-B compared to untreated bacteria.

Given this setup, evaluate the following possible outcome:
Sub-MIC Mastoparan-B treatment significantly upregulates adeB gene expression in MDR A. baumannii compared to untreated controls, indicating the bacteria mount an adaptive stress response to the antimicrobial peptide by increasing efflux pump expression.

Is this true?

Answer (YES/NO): NO